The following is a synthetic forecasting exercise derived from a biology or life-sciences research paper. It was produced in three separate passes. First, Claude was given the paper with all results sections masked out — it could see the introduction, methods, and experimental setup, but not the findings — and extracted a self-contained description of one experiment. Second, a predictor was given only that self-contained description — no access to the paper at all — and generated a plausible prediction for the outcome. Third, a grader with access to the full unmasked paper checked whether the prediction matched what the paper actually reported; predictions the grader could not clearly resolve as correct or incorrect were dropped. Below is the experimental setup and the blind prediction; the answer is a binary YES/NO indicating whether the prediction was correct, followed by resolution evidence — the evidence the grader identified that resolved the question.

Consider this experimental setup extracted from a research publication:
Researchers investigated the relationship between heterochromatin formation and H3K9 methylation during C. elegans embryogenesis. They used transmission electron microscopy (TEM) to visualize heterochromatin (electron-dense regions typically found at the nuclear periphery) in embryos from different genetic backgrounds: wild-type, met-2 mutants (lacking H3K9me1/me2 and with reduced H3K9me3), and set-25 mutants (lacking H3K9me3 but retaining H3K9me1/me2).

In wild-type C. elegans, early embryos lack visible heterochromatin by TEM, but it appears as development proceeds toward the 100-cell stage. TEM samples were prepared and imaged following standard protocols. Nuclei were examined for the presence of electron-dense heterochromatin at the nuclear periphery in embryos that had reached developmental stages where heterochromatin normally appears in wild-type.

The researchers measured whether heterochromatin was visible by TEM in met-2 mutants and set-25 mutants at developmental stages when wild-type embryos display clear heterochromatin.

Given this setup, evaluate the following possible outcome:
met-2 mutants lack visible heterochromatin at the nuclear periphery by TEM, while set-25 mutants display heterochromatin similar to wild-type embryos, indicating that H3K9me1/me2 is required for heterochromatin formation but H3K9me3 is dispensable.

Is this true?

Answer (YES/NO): NO